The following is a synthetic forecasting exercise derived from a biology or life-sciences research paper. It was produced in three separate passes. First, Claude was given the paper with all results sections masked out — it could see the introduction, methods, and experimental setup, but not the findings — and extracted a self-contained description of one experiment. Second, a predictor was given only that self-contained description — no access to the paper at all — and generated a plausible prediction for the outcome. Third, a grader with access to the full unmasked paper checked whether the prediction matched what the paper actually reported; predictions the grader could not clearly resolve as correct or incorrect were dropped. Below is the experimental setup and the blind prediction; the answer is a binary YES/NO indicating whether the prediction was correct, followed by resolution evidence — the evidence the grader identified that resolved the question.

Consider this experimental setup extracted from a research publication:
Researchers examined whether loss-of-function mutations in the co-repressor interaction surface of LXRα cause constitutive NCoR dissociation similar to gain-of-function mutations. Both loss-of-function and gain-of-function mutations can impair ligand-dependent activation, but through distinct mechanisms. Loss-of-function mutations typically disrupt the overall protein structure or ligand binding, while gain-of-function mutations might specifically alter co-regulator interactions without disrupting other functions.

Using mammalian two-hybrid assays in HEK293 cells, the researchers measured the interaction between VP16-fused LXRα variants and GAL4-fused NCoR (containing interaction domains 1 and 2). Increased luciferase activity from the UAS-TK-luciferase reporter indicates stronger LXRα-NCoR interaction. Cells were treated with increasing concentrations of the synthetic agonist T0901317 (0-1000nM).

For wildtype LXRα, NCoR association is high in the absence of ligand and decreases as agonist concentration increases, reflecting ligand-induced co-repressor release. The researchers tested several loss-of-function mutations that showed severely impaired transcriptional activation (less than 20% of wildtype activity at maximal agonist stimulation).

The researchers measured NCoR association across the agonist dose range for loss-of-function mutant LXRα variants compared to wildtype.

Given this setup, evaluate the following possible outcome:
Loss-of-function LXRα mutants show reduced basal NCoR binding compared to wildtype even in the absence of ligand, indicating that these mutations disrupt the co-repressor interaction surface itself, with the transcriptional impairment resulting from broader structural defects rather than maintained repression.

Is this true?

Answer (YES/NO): YES